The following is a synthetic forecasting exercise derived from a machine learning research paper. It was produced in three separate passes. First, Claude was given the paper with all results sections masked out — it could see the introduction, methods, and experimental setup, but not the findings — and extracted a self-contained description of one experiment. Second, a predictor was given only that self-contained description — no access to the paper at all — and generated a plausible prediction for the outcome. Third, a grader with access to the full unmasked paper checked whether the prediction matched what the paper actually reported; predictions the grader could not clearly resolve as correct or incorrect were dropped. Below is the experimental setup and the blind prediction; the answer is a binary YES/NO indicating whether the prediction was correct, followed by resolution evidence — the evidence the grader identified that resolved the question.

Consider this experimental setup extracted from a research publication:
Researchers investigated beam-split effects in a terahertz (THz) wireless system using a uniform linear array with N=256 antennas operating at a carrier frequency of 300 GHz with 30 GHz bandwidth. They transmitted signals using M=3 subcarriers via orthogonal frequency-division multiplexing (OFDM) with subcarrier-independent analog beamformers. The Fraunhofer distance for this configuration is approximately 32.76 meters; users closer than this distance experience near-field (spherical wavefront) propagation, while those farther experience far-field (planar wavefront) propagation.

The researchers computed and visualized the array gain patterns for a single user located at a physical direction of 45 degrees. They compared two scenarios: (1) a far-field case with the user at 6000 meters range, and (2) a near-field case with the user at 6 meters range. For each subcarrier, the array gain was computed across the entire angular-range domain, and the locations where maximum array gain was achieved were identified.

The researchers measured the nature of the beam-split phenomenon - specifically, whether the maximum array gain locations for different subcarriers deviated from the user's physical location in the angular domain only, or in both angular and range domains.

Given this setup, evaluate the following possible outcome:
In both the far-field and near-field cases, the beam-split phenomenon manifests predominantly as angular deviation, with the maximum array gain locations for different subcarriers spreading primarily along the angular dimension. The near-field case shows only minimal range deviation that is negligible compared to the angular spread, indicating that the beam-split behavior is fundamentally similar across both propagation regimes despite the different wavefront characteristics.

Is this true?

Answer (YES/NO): NO